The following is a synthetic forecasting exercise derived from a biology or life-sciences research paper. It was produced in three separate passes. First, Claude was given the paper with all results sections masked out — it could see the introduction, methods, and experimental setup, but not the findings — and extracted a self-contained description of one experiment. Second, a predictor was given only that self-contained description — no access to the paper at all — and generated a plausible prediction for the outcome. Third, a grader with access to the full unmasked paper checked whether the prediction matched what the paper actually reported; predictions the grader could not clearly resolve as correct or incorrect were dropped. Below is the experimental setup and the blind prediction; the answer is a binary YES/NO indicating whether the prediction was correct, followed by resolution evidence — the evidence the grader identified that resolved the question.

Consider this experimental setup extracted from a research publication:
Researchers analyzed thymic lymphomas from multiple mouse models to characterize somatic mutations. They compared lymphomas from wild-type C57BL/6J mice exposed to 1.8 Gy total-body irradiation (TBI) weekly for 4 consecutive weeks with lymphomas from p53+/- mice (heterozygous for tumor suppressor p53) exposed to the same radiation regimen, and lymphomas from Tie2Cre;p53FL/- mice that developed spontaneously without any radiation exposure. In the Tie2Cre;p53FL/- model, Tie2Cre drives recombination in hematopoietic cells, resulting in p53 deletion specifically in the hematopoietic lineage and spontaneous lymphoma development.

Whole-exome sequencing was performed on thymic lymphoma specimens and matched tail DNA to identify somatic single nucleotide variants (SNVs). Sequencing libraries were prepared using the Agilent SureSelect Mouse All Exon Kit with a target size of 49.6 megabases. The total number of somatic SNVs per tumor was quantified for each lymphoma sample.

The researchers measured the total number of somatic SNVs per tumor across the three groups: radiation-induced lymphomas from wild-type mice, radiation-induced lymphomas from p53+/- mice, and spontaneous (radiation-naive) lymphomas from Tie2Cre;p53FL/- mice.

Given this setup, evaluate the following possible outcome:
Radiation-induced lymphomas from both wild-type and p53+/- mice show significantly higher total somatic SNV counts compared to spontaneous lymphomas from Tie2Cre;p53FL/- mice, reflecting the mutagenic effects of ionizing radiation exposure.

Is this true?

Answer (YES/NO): NO